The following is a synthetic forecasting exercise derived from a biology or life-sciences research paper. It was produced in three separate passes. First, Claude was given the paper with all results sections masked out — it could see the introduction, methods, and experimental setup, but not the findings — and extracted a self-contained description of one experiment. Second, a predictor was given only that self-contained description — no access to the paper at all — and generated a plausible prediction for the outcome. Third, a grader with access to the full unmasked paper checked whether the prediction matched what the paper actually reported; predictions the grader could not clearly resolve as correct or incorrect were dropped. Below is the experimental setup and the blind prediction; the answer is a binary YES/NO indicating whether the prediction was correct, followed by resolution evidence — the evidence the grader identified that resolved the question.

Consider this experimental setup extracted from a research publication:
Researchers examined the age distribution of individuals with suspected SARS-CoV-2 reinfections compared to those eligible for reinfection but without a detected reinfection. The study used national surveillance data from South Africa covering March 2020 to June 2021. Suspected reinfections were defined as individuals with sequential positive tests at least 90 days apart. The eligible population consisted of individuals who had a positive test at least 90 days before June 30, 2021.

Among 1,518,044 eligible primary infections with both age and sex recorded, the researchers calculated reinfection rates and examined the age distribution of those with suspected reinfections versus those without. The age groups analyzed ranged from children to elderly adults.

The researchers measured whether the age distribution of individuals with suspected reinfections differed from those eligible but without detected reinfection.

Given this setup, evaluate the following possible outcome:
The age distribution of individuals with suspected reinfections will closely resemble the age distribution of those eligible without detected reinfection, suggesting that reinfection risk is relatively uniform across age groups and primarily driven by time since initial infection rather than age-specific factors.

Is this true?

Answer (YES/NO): NO